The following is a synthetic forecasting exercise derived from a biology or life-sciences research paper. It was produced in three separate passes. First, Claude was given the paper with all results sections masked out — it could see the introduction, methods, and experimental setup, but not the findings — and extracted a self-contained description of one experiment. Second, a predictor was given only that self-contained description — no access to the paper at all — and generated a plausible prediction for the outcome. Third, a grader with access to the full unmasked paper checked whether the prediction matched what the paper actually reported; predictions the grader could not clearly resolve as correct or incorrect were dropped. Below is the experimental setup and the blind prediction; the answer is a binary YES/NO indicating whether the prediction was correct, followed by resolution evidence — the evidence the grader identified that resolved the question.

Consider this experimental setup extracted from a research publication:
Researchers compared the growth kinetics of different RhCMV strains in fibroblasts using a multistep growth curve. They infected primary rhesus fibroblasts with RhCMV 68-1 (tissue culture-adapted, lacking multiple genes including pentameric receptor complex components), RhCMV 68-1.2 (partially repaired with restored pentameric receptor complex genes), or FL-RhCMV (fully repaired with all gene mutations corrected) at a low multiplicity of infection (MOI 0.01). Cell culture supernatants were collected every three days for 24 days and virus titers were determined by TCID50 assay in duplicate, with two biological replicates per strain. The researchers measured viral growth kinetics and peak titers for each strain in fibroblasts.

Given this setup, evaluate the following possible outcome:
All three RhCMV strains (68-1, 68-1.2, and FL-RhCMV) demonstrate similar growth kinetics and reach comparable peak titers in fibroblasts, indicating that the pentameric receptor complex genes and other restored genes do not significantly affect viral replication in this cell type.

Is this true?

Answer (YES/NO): YES